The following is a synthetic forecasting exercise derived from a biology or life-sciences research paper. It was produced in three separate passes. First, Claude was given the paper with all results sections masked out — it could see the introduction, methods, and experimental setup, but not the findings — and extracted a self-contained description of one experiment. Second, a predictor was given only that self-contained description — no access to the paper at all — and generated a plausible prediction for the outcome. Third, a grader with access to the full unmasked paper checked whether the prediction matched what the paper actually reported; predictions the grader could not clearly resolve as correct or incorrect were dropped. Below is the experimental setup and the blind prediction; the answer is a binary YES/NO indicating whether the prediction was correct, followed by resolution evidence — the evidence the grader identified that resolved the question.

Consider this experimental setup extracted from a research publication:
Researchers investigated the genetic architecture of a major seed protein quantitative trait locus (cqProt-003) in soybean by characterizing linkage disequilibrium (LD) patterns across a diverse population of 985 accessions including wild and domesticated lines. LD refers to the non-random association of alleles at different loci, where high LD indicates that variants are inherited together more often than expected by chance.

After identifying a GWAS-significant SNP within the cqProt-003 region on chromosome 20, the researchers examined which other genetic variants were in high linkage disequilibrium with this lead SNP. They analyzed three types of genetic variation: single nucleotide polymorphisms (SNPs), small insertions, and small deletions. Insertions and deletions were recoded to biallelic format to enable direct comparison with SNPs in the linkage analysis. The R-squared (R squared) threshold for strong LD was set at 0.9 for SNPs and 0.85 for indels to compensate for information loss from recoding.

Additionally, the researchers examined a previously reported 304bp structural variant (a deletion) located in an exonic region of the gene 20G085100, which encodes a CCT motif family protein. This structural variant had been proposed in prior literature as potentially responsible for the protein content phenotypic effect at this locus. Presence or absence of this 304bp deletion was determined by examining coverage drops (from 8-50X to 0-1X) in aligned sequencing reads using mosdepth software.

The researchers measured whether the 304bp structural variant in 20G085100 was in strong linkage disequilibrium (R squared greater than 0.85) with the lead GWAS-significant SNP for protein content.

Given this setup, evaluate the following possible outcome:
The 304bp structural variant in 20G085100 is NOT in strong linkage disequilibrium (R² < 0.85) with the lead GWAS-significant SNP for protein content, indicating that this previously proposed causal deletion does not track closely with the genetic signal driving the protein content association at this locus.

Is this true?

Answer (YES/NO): NO